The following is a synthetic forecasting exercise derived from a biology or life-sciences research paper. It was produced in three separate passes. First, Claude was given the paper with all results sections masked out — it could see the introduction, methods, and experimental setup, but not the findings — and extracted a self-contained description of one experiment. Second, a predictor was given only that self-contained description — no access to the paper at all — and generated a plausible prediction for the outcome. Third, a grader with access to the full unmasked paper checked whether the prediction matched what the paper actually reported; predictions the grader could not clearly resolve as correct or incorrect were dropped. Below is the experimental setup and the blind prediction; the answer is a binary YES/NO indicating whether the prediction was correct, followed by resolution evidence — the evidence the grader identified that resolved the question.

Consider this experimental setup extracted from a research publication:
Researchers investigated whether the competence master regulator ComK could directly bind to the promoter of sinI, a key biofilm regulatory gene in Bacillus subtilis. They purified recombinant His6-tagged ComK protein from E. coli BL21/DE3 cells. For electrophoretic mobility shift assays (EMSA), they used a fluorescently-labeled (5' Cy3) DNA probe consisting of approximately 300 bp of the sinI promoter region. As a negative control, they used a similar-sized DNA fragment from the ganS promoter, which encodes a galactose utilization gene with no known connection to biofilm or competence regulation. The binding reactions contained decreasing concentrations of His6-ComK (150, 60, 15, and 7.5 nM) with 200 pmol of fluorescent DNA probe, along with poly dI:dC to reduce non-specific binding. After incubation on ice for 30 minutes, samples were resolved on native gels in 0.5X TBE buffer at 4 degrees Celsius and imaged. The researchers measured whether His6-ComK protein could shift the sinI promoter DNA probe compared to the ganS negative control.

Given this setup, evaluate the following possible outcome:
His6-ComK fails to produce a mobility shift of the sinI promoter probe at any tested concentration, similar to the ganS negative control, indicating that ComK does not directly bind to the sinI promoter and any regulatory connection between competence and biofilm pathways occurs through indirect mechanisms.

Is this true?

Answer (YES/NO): NO